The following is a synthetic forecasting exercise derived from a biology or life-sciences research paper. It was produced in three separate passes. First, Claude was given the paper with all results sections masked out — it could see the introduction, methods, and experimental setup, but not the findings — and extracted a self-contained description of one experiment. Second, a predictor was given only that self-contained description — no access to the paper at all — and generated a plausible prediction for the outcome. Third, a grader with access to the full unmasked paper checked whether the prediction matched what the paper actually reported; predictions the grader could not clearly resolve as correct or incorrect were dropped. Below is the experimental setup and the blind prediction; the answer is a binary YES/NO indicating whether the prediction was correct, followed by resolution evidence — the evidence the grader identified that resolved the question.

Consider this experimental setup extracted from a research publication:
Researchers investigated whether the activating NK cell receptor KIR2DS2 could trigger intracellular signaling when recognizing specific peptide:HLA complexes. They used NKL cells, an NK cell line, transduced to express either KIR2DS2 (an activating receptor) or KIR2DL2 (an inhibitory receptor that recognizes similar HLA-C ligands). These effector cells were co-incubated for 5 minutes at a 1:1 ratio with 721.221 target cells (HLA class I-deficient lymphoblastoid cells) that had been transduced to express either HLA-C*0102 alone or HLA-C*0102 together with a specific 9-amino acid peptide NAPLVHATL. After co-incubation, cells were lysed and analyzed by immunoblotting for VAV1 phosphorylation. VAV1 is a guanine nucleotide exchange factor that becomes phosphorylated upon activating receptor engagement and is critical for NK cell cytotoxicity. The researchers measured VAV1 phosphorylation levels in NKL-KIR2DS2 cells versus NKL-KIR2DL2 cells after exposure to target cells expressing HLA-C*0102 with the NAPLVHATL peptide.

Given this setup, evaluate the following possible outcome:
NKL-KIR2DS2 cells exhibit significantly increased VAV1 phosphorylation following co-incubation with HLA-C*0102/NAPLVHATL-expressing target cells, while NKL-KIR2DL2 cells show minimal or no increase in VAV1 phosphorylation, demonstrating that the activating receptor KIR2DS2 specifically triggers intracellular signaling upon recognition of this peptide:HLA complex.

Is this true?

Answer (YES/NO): YES